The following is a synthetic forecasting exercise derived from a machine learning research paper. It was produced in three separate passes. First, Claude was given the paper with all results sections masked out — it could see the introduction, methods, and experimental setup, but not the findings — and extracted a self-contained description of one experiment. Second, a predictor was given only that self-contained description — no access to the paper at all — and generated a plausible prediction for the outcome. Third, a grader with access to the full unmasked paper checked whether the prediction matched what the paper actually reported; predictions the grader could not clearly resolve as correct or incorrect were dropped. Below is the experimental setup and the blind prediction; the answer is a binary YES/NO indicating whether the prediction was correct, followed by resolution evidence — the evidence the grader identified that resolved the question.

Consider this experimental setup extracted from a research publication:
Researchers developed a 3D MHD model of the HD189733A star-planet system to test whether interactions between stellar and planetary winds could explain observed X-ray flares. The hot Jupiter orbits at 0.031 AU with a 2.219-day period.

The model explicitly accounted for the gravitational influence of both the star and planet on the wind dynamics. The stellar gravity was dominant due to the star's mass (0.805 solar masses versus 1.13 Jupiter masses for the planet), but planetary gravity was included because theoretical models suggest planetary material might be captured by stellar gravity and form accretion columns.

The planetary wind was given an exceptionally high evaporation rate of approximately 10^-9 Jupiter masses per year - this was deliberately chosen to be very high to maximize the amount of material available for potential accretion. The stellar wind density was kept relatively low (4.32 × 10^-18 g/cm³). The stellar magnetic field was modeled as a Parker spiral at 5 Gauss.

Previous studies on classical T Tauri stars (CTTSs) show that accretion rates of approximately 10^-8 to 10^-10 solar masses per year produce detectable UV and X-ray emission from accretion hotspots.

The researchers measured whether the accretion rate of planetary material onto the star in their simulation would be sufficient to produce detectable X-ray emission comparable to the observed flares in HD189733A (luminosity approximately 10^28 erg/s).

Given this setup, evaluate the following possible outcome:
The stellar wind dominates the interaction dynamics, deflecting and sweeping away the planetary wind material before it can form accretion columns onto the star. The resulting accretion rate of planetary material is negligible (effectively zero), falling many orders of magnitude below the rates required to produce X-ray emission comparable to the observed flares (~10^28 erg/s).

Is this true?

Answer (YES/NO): NO